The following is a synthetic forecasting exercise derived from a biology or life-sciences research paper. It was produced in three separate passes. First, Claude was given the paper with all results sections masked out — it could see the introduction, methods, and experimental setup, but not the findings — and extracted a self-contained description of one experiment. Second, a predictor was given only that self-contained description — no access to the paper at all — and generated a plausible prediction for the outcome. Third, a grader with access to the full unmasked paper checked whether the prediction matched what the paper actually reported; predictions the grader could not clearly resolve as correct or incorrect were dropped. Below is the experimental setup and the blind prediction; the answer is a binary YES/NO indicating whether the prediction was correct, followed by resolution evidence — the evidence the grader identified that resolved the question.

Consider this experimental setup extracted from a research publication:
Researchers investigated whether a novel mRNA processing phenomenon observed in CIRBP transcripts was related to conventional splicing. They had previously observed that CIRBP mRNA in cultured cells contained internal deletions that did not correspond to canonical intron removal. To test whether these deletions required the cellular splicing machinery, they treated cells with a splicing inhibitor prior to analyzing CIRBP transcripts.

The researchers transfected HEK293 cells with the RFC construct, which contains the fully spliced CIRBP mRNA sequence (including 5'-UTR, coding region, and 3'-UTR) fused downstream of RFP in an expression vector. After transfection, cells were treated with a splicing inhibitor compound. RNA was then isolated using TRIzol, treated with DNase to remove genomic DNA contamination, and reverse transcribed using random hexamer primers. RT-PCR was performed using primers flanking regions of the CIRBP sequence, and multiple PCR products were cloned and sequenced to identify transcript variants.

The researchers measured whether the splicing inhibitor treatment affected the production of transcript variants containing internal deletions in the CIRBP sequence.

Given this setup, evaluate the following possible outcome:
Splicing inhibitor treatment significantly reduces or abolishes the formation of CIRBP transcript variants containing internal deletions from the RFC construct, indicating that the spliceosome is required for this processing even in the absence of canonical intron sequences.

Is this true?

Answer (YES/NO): NO